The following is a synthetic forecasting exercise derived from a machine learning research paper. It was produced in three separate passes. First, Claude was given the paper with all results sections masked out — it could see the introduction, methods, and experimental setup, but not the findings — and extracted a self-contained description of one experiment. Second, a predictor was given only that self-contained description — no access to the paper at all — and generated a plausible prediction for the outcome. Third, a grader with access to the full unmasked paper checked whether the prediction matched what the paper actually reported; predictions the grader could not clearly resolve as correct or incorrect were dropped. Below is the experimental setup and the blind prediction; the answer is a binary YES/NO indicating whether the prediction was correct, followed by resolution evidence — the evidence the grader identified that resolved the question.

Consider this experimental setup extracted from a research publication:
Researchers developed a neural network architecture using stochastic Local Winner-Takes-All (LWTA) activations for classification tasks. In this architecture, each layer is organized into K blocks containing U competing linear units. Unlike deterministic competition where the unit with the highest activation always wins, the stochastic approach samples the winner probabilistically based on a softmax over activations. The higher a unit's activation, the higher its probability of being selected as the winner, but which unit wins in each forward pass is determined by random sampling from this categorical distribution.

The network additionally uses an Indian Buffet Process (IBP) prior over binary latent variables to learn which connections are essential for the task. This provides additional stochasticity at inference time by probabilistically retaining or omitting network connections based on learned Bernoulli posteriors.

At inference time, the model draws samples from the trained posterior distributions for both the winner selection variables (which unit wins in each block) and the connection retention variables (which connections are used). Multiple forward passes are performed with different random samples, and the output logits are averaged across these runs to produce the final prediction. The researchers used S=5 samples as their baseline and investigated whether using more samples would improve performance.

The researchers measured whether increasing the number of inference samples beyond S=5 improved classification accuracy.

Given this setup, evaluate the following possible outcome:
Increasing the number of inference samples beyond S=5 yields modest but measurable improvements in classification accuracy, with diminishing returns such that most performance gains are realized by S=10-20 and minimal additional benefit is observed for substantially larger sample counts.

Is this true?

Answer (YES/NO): NO